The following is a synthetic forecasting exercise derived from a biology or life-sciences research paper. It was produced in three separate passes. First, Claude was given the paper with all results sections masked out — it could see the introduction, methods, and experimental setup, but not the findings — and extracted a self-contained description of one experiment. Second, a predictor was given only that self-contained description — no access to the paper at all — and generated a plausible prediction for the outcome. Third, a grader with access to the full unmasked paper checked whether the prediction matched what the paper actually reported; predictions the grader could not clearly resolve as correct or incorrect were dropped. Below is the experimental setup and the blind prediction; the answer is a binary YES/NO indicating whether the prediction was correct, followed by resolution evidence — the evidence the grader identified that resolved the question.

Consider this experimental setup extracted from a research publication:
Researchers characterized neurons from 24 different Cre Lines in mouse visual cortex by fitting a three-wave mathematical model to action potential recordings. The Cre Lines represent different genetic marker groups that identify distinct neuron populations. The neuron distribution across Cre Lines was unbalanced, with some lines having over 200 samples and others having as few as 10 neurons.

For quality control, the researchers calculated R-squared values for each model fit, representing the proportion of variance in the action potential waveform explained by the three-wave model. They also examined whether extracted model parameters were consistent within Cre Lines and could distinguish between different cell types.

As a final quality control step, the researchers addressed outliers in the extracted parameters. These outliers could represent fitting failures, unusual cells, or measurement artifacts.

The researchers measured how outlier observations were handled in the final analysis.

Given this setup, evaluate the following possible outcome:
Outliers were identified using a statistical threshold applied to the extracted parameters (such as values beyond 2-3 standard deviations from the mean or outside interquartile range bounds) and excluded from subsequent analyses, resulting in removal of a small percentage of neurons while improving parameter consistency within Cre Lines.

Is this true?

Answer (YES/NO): NO